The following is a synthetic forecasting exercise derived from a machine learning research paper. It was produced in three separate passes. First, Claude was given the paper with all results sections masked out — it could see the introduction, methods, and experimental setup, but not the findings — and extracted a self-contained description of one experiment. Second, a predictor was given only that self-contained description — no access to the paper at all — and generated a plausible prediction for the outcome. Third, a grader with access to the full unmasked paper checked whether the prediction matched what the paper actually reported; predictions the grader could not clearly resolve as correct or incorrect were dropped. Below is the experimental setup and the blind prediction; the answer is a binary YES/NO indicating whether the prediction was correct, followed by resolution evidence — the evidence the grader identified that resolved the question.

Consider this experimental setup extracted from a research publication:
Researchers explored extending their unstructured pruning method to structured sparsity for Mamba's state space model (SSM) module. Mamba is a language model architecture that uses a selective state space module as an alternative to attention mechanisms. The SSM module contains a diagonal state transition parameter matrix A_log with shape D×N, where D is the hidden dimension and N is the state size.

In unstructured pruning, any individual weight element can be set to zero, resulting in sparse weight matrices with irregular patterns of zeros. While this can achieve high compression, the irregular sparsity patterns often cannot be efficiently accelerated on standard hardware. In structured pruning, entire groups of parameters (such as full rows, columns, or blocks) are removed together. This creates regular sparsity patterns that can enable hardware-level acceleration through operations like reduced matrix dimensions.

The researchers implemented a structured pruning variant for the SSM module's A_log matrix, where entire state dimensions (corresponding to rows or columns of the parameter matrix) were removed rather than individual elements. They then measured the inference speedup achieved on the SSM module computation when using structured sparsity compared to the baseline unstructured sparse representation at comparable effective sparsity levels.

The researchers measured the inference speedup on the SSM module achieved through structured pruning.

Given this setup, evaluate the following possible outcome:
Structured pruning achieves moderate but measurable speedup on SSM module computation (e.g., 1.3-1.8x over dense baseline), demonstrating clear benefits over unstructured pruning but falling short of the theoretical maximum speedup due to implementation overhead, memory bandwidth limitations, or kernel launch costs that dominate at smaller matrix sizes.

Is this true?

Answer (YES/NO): YES